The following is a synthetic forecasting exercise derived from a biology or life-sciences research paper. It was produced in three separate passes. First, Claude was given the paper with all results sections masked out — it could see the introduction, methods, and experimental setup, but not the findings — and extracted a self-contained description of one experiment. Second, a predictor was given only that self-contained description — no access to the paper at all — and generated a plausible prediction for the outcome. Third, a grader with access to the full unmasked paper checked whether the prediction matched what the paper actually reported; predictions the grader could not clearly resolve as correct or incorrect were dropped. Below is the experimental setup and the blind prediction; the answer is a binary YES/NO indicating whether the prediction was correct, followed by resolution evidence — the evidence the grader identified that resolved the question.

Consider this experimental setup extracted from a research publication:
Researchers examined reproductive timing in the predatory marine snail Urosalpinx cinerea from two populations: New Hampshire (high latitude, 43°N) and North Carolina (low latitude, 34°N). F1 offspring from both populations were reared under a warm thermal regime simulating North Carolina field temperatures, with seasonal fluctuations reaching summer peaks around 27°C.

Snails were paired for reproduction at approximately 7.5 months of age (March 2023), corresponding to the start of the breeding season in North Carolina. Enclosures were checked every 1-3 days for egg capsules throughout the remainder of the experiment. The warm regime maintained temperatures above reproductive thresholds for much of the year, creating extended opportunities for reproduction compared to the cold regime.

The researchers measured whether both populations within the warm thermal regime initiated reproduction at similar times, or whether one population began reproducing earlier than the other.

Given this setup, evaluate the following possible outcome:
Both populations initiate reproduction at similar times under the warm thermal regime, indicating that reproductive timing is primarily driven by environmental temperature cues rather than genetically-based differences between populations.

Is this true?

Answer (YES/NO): NO